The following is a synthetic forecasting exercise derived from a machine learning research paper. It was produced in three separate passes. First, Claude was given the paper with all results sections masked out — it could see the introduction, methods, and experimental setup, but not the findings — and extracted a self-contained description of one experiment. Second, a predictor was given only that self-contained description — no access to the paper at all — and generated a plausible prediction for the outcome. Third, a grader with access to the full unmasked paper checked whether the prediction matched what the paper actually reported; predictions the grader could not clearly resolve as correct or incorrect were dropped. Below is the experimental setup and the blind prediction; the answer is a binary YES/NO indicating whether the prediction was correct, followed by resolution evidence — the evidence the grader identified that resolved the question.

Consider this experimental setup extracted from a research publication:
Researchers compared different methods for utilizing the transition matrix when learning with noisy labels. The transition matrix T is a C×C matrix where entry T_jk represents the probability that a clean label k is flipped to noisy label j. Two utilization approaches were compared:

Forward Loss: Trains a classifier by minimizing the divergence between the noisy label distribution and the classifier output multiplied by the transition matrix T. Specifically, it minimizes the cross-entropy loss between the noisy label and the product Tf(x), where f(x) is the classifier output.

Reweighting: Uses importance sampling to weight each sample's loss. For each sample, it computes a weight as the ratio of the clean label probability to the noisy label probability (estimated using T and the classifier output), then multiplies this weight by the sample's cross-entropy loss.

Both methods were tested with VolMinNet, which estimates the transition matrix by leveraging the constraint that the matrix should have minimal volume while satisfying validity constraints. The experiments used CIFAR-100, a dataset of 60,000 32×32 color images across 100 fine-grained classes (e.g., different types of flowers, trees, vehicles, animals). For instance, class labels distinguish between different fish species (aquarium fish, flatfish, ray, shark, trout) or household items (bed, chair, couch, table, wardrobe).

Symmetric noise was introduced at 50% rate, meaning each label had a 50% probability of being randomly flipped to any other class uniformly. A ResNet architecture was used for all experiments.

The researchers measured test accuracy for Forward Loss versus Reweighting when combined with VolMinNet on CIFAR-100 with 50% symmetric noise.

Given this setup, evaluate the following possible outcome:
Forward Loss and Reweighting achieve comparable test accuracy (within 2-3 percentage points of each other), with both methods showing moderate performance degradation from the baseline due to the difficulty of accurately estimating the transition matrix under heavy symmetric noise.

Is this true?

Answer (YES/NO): NO